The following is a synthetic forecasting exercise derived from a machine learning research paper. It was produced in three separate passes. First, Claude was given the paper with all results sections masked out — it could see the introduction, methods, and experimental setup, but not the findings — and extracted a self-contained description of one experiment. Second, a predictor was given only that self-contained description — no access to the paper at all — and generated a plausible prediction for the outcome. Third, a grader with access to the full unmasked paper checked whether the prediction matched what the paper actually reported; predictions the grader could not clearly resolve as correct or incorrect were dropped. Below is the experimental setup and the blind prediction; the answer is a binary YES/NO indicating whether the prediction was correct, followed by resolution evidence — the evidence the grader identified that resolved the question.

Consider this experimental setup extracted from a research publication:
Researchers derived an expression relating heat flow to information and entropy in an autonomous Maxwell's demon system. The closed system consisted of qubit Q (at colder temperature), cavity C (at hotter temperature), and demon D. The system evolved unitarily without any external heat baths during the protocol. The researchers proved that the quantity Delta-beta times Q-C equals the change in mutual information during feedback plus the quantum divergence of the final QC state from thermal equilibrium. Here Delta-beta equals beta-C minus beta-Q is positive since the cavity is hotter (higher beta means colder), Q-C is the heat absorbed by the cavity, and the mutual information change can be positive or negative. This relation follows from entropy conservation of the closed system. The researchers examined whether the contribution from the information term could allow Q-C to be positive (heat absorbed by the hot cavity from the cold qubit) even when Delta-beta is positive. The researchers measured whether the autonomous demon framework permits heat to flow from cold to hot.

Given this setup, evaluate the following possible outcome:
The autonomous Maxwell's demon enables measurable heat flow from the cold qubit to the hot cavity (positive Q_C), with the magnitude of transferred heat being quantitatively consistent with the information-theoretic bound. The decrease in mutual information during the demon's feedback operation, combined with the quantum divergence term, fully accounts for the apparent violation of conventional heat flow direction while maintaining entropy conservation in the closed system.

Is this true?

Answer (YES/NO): YES